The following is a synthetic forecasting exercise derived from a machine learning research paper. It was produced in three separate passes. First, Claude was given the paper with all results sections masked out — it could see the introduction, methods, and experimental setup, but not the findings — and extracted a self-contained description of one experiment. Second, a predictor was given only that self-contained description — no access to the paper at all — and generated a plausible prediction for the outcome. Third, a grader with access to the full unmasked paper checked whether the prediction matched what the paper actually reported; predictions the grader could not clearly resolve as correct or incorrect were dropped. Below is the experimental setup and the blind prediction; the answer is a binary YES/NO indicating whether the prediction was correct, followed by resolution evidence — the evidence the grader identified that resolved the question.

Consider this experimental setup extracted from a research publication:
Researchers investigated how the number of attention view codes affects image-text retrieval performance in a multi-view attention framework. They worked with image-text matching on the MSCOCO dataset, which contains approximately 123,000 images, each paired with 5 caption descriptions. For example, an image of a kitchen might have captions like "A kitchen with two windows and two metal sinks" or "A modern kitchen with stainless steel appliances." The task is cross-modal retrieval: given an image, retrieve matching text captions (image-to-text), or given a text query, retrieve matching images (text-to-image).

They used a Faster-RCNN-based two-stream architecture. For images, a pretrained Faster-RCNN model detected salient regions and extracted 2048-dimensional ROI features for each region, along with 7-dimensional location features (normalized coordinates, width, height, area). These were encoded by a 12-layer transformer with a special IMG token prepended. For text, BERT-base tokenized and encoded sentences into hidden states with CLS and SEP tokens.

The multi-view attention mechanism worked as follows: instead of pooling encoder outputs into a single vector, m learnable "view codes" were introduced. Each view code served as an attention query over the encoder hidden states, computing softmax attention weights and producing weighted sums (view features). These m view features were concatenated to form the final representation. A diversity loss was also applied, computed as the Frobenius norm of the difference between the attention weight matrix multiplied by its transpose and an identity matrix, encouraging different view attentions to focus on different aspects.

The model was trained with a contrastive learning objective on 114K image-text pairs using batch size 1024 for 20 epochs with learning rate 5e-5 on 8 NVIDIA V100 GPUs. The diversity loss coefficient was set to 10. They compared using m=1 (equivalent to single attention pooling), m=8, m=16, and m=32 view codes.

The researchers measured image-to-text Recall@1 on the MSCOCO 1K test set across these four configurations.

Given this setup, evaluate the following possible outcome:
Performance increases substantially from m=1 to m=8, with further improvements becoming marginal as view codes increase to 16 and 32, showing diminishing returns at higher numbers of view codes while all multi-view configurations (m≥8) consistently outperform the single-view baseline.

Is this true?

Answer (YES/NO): NO